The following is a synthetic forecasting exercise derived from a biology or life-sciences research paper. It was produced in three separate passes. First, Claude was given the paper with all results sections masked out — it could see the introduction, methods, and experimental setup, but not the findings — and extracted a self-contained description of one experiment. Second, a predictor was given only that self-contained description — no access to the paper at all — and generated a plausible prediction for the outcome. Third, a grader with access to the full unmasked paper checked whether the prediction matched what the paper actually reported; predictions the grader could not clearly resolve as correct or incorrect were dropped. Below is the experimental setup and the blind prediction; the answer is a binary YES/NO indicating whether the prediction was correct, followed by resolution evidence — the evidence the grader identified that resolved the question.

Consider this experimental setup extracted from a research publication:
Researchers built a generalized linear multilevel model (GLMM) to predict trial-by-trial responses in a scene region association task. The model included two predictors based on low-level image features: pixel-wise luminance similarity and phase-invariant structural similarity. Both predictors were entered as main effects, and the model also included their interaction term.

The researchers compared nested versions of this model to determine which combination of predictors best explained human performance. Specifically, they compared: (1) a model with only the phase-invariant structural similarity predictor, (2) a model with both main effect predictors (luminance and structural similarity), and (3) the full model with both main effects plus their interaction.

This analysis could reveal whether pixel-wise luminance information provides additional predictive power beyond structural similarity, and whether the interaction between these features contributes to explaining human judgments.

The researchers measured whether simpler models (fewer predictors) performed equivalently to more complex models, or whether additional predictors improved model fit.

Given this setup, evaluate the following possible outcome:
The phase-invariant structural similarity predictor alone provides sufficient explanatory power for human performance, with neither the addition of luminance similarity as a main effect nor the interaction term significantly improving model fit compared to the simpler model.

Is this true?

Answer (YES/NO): NO